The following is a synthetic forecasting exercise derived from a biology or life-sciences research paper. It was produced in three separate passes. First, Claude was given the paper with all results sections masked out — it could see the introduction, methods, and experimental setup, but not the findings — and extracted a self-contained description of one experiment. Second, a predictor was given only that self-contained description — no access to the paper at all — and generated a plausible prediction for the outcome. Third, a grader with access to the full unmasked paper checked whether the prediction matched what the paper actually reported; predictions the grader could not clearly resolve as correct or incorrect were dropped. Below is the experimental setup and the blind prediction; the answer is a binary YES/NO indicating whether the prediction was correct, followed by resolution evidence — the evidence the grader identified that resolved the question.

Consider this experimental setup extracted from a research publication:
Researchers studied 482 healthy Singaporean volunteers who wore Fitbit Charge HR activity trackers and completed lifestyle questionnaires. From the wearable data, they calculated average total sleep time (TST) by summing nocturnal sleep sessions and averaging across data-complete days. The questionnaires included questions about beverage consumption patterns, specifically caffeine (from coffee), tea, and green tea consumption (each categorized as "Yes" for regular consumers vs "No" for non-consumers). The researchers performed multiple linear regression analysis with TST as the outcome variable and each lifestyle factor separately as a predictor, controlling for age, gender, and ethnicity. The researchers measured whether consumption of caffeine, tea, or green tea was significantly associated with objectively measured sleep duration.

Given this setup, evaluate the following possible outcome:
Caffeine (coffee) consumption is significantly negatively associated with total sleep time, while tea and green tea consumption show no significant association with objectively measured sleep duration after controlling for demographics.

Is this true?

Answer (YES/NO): NO